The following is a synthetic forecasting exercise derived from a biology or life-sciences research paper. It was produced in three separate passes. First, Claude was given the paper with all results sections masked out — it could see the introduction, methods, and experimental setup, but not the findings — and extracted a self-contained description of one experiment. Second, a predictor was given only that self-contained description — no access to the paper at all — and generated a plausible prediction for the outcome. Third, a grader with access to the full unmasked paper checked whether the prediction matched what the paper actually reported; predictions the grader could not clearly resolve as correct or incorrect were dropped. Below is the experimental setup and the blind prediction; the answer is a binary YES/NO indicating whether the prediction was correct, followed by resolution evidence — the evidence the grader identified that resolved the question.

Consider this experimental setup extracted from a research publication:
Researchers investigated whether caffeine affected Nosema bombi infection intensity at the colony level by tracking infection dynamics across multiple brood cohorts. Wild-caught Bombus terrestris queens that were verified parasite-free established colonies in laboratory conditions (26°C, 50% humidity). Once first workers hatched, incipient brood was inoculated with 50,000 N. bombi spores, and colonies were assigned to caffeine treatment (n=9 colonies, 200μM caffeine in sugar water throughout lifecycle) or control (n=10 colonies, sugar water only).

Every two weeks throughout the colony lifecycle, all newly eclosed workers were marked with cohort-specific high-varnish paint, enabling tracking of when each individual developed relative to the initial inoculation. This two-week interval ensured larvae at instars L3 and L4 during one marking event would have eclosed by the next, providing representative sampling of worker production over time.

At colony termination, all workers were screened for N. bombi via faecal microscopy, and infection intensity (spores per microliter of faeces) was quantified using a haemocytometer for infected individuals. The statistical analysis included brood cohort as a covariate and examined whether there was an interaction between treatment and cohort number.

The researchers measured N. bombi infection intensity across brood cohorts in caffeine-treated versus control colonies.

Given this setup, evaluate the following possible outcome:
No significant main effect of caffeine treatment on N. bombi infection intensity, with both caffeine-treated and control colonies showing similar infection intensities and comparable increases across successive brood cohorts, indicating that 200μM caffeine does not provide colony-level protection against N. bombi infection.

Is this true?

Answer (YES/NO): NO